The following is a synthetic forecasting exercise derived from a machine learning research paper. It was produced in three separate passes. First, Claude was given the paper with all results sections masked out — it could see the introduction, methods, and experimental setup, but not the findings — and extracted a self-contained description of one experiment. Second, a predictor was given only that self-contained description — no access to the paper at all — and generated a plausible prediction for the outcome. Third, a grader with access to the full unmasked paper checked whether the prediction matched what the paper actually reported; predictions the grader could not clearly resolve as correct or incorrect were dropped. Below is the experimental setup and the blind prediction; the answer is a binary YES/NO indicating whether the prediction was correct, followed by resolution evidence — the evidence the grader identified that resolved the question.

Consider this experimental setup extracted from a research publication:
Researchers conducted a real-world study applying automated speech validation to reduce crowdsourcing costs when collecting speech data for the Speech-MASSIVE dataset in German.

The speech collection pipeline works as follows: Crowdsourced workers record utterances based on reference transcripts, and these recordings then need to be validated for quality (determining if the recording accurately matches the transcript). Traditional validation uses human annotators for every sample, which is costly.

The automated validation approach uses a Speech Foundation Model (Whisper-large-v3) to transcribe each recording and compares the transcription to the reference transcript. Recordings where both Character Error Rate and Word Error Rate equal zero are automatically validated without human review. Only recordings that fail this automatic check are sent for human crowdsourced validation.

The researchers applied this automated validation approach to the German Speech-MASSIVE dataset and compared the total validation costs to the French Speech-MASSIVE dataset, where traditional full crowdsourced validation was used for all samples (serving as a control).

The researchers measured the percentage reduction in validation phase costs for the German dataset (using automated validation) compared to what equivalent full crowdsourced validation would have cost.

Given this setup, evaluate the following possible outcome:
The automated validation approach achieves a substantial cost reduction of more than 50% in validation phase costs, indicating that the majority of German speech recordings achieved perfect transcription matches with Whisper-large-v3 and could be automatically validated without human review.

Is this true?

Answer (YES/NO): NO